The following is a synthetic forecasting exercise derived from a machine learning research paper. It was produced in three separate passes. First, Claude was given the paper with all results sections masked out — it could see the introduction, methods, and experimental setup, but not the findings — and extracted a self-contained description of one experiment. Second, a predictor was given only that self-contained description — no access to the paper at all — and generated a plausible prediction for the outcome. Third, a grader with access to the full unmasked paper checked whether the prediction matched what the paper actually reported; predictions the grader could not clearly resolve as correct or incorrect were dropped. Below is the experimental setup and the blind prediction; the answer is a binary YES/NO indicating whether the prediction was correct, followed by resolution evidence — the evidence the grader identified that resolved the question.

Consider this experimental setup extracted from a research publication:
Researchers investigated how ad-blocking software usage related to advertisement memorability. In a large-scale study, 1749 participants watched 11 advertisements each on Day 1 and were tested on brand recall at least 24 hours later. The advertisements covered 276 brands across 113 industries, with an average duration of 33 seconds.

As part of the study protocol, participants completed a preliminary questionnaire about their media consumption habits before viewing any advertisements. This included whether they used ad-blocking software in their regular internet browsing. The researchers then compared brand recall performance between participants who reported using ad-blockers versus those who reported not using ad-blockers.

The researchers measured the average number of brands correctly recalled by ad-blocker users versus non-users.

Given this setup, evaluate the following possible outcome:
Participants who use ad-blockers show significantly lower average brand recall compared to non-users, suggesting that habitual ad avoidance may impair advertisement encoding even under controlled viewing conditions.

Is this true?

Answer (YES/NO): YES